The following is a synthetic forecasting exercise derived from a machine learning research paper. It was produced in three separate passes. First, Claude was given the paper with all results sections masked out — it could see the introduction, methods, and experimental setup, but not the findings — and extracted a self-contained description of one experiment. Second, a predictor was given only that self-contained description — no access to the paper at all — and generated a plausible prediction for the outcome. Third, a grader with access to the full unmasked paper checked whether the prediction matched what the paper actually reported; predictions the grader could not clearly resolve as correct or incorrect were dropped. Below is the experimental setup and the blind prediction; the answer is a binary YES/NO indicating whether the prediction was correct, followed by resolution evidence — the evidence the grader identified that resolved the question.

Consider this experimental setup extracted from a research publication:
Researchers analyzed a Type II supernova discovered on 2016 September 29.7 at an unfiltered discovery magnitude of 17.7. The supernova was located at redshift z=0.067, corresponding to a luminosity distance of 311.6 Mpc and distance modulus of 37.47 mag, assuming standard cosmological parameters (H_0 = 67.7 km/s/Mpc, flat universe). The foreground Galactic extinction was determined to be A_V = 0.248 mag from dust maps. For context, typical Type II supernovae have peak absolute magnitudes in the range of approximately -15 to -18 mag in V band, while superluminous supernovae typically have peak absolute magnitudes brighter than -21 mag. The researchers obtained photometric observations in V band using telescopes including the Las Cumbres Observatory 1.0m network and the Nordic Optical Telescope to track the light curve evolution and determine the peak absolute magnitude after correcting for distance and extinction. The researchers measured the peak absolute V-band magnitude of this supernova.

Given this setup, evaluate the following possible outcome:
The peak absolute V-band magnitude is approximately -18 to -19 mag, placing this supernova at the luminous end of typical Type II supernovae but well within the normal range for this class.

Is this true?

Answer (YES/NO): NO